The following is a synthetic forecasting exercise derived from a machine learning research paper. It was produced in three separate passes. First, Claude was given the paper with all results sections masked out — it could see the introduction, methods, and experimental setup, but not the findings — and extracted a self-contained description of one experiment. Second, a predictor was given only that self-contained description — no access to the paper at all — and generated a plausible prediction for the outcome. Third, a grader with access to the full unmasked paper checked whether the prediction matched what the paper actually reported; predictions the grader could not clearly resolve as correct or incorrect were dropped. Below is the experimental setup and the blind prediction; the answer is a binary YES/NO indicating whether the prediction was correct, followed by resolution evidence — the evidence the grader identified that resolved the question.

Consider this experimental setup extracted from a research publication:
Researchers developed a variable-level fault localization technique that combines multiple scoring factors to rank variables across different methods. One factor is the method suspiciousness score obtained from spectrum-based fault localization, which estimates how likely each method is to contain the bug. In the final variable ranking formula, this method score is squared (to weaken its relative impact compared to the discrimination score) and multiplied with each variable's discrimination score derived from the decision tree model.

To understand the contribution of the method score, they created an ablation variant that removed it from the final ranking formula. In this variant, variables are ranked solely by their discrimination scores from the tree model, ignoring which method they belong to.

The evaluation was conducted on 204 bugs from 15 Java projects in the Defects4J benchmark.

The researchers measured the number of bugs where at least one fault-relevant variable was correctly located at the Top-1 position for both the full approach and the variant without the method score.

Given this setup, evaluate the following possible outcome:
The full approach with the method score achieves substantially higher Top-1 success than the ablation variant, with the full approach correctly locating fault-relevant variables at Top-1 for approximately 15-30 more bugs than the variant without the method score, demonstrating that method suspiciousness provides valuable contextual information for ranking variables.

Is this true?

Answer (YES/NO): YES